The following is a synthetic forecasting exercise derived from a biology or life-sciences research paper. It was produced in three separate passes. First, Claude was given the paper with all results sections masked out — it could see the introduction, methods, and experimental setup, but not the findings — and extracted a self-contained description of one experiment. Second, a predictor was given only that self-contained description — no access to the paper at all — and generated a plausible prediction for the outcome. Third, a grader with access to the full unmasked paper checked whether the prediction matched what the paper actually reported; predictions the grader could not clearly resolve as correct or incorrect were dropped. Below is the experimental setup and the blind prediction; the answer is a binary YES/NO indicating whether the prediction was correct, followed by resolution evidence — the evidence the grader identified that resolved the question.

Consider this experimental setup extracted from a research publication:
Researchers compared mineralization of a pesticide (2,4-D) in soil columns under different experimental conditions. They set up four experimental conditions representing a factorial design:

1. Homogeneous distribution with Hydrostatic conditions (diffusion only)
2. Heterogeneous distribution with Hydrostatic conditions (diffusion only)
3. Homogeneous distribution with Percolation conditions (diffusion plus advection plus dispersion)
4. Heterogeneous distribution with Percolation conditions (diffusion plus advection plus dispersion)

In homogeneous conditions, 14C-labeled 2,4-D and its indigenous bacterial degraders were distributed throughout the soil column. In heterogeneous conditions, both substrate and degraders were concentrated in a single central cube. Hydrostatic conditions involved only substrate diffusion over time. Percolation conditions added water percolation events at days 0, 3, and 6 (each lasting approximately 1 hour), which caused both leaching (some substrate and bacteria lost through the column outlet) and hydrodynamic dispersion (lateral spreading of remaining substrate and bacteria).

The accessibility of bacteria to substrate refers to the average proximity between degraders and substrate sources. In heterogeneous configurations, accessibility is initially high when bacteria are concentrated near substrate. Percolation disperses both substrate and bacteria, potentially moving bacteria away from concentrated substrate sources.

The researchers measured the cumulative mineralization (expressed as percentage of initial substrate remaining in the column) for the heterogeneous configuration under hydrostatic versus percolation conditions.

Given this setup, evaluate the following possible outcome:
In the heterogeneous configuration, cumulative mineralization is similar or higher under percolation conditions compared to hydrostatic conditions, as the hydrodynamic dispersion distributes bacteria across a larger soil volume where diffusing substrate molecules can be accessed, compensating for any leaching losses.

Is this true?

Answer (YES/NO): YES